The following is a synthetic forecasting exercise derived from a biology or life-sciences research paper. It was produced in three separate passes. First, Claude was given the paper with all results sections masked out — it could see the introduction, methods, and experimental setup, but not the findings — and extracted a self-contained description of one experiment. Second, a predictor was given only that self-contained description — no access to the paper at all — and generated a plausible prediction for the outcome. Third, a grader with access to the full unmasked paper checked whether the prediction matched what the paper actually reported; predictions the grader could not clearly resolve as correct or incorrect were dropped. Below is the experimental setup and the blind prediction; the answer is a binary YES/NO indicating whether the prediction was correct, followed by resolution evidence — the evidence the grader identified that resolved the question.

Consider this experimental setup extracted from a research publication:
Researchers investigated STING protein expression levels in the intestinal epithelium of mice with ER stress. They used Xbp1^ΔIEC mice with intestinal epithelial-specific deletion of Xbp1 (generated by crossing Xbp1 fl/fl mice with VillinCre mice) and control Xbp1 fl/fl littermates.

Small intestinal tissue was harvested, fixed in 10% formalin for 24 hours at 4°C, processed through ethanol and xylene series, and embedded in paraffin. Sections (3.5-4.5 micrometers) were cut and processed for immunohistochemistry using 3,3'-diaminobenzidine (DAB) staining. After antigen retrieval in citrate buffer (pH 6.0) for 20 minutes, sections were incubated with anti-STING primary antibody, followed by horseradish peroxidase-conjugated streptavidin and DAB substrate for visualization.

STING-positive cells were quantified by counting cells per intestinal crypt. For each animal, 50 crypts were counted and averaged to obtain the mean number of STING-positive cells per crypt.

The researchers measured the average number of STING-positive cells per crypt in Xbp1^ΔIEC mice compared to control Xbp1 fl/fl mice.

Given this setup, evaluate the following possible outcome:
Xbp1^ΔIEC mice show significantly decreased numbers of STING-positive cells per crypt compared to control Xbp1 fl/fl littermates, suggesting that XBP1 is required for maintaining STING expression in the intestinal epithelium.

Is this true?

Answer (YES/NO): YES